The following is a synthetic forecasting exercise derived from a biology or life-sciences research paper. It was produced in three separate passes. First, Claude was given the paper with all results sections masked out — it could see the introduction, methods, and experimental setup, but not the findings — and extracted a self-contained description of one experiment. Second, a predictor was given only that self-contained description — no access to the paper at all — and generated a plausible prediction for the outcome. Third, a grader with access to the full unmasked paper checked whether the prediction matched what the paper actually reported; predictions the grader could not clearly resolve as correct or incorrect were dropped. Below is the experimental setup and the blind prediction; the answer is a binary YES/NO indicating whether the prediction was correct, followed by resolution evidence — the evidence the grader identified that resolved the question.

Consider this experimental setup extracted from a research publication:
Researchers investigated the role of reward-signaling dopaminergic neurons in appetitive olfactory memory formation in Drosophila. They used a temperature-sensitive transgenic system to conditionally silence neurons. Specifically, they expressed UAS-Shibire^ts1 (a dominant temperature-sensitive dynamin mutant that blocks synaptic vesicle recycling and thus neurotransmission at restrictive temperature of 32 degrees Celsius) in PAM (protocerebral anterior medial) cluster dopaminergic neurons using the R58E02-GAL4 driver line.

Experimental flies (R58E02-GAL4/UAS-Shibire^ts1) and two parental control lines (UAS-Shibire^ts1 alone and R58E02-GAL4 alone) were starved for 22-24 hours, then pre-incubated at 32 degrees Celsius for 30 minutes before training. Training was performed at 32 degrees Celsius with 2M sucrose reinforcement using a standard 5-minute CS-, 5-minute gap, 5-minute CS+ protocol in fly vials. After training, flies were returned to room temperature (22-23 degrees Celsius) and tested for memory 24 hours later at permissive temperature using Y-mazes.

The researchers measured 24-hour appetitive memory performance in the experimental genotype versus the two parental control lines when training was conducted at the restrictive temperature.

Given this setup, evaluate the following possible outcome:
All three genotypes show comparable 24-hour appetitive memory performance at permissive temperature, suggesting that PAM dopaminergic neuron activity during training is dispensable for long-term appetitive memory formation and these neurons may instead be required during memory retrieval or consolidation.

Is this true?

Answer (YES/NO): NO